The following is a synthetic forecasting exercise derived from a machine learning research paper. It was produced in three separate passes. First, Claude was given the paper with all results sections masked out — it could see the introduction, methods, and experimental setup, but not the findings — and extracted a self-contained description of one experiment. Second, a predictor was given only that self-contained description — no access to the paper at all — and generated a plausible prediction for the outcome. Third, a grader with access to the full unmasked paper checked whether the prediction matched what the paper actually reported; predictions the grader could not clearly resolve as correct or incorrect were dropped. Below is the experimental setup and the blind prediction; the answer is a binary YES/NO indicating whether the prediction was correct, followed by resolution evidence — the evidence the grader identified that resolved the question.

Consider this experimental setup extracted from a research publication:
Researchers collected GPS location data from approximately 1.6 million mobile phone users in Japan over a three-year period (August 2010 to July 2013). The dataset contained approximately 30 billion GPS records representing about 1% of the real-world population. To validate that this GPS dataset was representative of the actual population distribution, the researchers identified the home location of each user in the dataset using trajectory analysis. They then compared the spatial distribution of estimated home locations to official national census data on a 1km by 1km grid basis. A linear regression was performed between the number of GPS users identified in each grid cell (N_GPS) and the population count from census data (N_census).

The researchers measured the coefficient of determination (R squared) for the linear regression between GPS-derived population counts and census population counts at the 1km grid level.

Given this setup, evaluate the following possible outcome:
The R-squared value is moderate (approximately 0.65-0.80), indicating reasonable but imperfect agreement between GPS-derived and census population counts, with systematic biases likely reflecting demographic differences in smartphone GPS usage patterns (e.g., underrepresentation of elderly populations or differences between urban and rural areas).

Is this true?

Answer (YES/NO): YES